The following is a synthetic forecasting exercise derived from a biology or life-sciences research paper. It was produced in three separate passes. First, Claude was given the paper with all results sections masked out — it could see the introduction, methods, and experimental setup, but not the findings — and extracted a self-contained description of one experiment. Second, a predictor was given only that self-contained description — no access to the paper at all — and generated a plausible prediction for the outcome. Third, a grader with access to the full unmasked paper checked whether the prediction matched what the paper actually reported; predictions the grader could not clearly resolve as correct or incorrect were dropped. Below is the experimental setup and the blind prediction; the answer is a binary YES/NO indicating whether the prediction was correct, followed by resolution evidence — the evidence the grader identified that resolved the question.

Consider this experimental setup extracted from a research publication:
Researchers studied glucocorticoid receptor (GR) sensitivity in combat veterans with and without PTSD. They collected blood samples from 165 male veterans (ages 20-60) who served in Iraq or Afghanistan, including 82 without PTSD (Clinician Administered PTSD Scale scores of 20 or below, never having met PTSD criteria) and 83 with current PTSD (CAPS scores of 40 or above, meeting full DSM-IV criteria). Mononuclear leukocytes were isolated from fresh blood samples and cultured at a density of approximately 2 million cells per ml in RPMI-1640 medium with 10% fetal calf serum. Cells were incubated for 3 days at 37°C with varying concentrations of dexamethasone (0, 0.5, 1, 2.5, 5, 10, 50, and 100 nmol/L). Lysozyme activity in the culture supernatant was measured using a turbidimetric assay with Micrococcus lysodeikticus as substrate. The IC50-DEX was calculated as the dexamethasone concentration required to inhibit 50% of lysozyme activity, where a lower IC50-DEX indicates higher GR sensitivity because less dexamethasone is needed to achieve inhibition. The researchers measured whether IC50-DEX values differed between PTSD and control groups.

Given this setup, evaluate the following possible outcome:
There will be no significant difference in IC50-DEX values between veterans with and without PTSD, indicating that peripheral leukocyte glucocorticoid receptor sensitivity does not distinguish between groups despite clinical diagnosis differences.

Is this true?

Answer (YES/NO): YES